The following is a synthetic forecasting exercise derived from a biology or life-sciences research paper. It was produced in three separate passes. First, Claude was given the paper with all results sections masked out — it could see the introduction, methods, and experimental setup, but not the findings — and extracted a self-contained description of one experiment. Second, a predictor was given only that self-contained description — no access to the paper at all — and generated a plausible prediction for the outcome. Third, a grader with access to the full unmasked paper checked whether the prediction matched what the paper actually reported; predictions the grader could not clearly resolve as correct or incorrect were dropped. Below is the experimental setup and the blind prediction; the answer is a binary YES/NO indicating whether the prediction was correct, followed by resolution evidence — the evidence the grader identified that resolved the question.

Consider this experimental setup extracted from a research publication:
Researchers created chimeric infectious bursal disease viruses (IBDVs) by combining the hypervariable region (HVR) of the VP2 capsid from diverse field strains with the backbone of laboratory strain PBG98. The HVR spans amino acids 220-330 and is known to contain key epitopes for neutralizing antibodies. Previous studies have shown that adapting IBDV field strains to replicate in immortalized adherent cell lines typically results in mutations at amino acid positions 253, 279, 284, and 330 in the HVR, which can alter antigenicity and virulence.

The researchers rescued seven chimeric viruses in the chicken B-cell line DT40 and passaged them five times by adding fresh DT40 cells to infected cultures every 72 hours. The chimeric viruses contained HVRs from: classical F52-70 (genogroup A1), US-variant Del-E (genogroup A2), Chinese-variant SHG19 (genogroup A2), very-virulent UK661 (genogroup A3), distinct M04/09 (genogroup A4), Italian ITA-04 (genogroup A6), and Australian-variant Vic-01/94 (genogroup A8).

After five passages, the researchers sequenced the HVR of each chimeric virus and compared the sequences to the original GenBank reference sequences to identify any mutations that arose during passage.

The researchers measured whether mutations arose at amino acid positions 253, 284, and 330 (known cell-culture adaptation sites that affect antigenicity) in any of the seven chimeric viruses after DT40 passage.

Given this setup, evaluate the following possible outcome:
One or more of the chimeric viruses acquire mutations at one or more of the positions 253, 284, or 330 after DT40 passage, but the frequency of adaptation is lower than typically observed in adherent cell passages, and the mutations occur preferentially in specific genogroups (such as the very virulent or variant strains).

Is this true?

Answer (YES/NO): NO